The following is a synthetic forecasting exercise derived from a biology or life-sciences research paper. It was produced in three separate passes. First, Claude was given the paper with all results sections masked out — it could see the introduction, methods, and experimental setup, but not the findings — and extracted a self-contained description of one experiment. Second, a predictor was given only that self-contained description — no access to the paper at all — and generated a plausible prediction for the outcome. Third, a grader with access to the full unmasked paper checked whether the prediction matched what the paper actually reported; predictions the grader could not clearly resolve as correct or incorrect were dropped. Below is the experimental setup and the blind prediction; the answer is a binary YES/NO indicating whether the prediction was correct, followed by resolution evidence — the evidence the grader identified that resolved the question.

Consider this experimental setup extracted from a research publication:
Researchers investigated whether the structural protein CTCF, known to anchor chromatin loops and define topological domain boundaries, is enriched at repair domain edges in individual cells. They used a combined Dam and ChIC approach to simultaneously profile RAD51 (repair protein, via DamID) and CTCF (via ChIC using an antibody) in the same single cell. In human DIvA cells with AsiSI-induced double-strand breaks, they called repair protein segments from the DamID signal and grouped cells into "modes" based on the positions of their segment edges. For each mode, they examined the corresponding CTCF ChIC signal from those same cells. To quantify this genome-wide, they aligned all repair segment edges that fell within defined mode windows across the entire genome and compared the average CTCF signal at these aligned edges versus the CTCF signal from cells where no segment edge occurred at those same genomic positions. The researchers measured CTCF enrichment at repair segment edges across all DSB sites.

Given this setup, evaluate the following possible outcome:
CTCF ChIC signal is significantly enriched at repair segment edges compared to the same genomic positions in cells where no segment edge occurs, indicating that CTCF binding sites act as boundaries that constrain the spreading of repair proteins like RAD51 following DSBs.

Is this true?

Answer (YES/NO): YES